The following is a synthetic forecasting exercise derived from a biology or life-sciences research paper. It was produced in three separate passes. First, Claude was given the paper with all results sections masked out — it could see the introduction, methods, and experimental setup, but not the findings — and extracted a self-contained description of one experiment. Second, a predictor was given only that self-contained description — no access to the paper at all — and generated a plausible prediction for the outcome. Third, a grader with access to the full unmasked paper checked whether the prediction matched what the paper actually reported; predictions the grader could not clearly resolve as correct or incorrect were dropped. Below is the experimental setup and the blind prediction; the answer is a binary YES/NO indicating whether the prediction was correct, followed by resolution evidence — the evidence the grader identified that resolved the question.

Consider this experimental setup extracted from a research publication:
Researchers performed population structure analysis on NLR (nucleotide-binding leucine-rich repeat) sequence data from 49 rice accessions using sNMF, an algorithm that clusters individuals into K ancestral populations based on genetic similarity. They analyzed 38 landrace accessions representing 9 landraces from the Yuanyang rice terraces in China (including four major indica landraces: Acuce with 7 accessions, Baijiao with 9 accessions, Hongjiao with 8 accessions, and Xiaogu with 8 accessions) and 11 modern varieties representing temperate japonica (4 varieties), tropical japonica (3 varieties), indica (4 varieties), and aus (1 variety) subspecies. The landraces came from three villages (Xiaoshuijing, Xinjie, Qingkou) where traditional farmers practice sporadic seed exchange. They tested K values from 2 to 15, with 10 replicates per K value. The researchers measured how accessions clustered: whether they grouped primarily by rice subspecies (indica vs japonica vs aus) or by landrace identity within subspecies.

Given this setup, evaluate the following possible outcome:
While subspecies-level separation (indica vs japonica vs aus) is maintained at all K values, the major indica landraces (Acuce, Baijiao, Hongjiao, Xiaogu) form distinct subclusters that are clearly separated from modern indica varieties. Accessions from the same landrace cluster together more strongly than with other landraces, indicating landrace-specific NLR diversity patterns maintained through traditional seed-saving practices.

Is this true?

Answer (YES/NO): YES